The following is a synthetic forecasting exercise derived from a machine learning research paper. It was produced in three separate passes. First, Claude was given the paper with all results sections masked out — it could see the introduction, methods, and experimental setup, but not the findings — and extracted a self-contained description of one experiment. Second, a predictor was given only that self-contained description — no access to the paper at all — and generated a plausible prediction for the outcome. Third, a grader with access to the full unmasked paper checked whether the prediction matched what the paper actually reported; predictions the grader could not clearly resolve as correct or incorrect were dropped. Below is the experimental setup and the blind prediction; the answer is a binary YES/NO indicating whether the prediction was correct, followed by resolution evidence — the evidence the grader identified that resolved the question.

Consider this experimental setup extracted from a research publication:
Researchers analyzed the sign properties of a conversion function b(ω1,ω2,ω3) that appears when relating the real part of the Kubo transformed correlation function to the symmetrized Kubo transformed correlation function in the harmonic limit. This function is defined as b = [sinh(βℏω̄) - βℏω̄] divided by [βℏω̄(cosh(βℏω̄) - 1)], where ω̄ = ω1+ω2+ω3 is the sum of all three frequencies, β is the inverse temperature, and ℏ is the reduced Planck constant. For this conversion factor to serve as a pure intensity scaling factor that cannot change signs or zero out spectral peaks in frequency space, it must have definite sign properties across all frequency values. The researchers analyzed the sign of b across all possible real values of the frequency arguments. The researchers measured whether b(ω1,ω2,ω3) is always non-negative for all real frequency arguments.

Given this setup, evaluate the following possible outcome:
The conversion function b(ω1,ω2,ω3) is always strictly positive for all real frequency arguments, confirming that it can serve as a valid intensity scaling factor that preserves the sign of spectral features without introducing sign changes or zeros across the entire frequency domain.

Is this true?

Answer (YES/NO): NO